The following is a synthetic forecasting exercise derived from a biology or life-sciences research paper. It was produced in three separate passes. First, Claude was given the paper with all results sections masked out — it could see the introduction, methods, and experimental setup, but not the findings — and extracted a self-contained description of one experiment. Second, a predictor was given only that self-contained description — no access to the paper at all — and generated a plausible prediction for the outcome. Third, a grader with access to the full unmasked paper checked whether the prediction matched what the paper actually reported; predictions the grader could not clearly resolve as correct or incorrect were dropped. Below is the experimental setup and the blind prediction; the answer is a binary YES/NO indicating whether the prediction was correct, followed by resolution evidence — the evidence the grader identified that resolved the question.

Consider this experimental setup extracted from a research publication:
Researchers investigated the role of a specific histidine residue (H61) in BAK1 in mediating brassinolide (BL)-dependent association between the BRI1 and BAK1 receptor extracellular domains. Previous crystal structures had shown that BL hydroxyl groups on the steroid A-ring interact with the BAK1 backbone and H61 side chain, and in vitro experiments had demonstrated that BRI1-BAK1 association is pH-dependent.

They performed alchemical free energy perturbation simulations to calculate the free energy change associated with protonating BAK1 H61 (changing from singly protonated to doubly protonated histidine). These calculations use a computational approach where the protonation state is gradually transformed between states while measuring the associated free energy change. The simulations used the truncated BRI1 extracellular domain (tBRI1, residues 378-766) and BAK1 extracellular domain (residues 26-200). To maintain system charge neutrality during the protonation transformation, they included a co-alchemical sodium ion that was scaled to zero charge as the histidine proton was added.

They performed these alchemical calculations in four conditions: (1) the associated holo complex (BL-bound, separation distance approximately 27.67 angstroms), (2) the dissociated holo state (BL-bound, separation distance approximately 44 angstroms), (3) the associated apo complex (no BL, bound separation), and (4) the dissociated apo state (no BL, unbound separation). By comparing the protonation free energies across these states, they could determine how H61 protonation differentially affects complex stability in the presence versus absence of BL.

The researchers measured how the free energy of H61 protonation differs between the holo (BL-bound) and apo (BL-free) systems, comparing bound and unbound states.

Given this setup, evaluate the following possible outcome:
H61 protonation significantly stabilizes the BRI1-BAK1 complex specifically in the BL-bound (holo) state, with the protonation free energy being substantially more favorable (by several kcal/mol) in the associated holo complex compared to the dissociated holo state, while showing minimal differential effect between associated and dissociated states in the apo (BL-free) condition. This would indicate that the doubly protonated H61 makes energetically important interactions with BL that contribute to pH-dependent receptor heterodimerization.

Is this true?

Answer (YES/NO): NO